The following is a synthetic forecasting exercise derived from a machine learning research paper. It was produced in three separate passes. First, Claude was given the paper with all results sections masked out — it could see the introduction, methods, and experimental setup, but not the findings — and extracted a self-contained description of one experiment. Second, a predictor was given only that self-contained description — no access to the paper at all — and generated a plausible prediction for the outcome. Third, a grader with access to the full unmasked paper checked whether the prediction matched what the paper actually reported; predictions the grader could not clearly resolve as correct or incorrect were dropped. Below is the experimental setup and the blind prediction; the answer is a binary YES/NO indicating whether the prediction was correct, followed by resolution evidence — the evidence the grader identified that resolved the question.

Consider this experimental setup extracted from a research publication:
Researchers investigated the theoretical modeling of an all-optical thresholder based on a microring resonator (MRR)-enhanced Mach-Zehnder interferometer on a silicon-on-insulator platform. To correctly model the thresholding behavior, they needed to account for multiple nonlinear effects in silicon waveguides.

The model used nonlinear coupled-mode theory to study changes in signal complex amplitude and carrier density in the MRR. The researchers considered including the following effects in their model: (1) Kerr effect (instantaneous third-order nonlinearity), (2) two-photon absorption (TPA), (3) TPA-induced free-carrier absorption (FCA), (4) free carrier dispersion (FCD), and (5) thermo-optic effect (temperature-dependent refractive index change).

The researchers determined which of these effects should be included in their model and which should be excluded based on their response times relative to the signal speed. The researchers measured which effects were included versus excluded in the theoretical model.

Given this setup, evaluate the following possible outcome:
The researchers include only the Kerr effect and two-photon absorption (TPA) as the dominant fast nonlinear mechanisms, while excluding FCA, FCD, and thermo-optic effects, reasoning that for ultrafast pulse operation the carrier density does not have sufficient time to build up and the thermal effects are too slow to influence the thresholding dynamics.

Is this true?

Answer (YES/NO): NO